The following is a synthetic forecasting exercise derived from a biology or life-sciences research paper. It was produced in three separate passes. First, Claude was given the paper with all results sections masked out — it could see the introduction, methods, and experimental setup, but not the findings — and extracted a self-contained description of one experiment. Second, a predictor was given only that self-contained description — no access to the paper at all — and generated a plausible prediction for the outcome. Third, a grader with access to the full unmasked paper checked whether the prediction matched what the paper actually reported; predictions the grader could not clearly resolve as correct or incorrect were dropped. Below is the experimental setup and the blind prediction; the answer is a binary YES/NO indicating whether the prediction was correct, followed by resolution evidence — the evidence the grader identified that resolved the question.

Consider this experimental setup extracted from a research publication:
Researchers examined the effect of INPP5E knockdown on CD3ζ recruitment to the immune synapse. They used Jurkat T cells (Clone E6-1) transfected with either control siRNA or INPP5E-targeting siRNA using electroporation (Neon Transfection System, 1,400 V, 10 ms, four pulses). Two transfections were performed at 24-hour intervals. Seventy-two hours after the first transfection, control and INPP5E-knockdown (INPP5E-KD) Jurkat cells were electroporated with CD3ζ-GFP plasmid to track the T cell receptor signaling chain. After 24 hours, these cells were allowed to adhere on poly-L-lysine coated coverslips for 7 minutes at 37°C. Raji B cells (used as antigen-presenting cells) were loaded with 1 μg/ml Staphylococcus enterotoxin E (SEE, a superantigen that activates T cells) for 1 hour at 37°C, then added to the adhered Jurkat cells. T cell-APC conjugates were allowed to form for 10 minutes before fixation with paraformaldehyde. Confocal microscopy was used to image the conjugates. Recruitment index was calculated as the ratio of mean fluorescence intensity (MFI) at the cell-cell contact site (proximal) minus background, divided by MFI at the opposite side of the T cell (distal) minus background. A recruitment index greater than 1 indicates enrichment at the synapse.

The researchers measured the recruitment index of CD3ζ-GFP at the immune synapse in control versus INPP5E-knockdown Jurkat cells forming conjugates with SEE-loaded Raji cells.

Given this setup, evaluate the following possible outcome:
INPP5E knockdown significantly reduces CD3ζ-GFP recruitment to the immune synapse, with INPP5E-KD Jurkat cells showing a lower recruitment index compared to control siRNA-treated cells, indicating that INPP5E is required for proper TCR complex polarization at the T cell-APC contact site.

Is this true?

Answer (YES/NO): YES